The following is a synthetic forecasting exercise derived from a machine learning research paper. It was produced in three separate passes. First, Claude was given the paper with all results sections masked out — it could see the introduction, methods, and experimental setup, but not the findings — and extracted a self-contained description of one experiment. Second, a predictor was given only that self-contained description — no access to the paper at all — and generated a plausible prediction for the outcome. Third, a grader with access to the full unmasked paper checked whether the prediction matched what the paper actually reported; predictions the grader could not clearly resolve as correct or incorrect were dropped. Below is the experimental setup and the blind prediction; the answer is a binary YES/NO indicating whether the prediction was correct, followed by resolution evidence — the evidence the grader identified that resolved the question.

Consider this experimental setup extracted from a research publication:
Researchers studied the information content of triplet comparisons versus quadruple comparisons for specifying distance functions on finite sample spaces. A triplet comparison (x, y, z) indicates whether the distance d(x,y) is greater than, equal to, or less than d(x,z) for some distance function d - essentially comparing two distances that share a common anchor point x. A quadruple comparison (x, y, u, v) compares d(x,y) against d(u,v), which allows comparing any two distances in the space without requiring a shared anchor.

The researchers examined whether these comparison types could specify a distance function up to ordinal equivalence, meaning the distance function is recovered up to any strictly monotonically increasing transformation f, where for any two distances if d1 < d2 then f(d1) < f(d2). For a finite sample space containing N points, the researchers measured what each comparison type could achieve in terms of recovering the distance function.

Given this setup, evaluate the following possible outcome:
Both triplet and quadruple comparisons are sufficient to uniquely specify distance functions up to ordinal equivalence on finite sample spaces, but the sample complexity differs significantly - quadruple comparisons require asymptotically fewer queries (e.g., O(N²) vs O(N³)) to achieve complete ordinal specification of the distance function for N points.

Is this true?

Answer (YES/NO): NO